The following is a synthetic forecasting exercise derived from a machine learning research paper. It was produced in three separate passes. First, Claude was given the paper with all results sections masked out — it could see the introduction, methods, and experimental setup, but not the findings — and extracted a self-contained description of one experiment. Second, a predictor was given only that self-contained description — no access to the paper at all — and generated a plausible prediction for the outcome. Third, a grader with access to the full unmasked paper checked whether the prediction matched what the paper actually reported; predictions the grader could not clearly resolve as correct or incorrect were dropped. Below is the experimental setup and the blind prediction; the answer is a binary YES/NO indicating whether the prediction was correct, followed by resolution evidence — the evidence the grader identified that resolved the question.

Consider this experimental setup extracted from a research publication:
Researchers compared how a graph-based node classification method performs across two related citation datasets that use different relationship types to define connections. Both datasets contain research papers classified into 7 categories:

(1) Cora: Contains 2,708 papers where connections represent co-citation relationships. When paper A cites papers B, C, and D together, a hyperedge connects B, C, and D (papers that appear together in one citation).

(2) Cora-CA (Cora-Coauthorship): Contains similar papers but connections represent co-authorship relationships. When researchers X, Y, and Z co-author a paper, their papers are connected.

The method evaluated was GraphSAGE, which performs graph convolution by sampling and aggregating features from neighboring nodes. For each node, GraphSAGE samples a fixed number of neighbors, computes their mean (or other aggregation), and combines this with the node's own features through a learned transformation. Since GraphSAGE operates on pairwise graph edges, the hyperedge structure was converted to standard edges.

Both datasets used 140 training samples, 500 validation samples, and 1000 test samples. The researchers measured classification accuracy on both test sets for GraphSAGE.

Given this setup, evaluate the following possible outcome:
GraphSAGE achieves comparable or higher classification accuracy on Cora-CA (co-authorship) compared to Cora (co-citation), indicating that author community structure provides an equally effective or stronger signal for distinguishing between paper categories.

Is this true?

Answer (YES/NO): NO